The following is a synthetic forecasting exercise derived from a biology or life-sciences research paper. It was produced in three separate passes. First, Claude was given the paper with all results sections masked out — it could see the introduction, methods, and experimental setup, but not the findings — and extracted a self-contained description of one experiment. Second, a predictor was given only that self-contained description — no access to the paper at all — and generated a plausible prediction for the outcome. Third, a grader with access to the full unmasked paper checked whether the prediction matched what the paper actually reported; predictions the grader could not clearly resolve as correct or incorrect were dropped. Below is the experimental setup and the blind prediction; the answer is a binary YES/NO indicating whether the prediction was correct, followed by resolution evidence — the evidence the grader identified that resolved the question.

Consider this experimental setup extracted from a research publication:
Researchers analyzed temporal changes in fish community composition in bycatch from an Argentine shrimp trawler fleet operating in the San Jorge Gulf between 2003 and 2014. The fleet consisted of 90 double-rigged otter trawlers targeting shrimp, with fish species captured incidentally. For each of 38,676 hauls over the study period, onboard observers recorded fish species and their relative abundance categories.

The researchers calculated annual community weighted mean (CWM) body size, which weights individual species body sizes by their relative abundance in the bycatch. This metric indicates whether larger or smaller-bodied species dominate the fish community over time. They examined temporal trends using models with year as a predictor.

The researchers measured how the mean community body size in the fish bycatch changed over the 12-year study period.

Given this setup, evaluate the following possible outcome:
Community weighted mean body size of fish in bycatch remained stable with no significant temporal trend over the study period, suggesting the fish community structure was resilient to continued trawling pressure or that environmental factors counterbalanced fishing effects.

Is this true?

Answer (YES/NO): NO